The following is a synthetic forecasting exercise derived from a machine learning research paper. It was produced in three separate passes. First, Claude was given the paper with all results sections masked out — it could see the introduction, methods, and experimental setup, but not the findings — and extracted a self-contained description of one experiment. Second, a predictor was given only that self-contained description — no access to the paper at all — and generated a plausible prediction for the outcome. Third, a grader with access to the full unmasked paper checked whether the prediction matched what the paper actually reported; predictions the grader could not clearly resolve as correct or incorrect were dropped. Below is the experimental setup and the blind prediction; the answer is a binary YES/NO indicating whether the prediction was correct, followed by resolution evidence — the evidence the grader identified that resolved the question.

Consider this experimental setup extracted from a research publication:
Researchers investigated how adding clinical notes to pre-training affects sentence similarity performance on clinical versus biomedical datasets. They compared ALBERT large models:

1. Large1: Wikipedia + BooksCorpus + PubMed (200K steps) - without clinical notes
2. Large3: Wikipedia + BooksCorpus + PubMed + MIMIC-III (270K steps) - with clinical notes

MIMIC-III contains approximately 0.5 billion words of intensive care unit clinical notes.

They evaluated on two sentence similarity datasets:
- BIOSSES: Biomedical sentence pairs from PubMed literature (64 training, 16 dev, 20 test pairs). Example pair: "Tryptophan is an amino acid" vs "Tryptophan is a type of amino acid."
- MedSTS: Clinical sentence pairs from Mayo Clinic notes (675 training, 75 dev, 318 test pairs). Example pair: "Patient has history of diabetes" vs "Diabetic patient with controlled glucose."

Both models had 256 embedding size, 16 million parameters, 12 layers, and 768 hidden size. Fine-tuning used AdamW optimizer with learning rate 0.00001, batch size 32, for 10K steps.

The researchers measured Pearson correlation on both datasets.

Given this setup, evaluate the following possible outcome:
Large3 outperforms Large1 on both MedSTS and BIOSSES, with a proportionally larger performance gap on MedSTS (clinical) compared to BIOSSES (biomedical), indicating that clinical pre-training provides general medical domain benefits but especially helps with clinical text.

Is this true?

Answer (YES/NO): NO